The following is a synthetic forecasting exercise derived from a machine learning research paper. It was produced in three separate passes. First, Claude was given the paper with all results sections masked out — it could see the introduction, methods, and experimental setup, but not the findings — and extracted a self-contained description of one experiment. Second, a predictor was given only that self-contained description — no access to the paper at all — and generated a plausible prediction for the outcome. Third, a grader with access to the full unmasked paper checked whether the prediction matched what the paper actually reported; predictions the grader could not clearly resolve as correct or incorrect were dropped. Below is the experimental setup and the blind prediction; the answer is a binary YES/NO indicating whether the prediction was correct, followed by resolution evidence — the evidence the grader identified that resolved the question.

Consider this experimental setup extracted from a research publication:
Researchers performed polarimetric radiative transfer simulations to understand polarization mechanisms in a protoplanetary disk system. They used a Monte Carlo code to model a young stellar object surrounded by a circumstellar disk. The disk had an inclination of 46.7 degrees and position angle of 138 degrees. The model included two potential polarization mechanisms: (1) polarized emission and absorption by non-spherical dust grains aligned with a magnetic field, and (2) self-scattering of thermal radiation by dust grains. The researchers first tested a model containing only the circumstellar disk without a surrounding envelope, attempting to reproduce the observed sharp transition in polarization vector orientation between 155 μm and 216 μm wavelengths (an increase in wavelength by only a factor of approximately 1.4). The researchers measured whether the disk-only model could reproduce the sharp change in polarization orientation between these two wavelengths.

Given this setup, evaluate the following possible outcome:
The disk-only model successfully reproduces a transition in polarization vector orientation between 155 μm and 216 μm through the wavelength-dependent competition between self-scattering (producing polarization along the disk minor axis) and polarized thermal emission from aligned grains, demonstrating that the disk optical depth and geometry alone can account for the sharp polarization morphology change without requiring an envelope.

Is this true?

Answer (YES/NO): NO